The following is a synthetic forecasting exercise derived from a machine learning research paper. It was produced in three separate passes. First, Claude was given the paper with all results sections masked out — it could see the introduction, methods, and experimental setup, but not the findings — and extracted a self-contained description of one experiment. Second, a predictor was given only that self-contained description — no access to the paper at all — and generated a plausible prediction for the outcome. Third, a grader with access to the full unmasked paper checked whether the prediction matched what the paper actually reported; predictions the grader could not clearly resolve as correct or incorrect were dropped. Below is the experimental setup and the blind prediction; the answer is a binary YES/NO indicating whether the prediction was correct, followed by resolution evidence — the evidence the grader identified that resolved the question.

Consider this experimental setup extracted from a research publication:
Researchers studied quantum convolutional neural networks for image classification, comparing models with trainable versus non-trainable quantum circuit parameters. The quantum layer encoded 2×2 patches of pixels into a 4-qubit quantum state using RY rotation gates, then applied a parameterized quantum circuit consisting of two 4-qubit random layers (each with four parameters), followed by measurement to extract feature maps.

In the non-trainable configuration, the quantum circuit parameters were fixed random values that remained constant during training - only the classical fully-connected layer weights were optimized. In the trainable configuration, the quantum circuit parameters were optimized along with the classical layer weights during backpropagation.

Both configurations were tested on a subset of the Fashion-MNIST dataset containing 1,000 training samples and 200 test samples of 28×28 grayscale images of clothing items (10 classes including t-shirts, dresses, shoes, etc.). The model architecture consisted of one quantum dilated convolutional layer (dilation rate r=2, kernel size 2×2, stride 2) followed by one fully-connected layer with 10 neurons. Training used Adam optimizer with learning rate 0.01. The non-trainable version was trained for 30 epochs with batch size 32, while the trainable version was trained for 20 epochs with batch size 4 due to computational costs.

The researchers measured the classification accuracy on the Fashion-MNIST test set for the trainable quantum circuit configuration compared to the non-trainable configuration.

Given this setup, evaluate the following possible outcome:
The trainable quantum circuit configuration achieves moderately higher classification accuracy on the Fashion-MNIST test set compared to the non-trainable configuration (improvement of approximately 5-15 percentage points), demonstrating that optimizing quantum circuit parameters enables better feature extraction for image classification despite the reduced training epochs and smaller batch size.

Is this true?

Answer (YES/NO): NO